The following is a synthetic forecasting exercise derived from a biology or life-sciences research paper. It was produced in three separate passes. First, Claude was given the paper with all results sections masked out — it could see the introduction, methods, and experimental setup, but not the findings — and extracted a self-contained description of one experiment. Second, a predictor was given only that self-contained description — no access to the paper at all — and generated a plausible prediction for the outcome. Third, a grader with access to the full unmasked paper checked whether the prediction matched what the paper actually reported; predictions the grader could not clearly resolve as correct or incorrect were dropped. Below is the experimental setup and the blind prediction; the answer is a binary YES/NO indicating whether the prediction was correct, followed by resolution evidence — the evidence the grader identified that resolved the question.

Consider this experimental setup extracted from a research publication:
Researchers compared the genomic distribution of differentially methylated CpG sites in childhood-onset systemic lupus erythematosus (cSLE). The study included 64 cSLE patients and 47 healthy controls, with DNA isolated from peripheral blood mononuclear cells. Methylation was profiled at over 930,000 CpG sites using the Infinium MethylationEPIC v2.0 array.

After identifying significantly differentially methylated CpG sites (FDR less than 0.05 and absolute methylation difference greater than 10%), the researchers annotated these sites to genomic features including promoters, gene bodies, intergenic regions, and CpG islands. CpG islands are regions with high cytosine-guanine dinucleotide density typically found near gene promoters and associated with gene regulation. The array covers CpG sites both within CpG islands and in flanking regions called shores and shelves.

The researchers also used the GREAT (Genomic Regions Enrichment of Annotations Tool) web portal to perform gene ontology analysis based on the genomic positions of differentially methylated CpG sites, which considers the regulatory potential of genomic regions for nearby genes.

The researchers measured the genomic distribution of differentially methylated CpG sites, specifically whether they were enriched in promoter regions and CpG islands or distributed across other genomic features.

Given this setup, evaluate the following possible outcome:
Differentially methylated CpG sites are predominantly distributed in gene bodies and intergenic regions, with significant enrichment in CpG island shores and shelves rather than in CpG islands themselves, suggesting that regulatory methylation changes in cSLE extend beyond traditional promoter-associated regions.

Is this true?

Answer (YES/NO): NO